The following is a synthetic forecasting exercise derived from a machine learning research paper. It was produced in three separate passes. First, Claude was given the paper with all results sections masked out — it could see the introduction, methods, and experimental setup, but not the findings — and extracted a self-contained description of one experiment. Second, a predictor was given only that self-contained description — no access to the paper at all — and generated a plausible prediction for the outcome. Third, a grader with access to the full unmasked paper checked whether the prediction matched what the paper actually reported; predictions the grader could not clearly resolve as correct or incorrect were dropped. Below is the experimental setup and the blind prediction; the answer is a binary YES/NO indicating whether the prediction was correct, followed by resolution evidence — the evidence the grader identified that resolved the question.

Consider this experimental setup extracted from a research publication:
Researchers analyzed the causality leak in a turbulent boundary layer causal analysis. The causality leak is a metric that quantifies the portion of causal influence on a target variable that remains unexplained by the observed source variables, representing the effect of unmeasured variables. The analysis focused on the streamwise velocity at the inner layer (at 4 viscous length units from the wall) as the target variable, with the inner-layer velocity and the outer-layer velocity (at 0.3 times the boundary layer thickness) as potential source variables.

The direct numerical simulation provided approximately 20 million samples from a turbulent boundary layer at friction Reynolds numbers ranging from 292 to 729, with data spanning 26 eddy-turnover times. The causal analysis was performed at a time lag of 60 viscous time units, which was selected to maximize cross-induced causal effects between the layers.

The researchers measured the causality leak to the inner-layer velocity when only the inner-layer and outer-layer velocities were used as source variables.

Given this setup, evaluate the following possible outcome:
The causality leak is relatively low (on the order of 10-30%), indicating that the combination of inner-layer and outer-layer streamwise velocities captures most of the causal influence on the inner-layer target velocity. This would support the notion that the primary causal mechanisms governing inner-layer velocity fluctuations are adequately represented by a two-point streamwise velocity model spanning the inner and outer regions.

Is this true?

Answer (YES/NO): NO